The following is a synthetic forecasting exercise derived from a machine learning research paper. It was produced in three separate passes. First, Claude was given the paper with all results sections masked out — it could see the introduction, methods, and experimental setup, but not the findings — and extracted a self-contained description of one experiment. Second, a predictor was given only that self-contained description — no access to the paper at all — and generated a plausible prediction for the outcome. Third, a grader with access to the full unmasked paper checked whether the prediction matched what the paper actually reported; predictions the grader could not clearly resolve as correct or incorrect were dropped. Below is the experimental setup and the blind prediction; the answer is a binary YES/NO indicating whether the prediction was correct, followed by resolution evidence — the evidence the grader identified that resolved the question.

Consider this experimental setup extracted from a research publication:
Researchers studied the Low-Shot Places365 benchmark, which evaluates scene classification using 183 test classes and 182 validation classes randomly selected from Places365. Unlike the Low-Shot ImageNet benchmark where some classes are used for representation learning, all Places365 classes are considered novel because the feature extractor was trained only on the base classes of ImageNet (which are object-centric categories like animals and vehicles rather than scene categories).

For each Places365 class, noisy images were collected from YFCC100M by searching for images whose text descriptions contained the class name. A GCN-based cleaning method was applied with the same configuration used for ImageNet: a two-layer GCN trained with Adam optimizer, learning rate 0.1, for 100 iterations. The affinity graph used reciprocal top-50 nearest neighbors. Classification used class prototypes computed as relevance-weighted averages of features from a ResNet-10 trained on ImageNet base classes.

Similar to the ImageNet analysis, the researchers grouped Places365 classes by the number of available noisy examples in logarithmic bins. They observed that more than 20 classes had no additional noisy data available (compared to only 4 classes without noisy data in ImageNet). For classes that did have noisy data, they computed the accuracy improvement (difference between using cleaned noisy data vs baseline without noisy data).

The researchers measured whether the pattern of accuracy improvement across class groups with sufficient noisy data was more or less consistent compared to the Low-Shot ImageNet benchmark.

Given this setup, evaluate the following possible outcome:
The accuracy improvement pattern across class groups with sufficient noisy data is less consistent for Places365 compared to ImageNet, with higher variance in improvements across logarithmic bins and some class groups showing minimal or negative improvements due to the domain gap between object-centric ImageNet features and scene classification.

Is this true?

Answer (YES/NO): NO